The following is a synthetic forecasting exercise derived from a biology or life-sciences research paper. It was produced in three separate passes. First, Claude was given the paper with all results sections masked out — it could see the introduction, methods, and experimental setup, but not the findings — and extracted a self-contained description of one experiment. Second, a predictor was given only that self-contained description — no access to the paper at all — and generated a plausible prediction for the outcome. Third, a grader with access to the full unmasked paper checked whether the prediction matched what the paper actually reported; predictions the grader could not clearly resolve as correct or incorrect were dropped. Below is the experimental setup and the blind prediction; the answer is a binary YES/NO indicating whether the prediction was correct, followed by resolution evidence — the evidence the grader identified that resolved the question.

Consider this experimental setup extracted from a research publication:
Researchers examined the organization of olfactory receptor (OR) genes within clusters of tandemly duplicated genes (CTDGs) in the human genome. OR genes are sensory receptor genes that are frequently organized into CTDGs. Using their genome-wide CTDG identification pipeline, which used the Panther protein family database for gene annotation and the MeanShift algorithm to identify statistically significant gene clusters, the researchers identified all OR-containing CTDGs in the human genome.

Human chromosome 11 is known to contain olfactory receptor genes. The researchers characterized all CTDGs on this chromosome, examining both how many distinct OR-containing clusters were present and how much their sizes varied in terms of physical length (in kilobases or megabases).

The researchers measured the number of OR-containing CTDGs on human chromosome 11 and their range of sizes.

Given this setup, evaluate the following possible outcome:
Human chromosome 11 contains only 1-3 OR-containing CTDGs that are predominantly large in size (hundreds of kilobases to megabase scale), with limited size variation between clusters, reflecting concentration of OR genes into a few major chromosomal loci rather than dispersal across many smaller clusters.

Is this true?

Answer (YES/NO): NO